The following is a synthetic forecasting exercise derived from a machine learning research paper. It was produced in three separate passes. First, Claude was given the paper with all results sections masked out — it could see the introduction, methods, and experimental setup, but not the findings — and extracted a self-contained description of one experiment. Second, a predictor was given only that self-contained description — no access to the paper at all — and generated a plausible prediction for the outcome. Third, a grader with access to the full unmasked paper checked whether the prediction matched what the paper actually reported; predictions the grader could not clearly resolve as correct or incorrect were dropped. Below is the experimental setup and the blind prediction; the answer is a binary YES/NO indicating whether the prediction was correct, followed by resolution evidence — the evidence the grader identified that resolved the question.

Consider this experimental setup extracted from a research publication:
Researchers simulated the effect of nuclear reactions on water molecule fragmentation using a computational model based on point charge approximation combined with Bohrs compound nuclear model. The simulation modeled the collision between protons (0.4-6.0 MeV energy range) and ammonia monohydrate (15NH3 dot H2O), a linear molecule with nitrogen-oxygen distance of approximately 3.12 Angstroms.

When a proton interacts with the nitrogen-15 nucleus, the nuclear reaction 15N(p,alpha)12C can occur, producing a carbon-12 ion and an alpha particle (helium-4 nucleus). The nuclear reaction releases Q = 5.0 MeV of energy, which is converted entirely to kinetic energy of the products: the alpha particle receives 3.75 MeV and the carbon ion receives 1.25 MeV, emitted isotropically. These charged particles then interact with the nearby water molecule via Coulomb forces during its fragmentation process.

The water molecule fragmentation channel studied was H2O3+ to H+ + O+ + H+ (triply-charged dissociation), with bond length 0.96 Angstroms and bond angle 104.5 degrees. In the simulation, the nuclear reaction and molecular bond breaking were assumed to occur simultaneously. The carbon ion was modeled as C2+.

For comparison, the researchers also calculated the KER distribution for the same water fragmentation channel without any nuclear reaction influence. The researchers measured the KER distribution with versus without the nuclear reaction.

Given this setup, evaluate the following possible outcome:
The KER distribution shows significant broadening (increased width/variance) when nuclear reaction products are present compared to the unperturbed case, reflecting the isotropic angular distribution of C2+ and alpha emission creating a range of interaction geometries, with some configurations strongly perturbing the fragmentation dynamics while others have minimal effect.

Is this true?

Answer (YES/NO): NO